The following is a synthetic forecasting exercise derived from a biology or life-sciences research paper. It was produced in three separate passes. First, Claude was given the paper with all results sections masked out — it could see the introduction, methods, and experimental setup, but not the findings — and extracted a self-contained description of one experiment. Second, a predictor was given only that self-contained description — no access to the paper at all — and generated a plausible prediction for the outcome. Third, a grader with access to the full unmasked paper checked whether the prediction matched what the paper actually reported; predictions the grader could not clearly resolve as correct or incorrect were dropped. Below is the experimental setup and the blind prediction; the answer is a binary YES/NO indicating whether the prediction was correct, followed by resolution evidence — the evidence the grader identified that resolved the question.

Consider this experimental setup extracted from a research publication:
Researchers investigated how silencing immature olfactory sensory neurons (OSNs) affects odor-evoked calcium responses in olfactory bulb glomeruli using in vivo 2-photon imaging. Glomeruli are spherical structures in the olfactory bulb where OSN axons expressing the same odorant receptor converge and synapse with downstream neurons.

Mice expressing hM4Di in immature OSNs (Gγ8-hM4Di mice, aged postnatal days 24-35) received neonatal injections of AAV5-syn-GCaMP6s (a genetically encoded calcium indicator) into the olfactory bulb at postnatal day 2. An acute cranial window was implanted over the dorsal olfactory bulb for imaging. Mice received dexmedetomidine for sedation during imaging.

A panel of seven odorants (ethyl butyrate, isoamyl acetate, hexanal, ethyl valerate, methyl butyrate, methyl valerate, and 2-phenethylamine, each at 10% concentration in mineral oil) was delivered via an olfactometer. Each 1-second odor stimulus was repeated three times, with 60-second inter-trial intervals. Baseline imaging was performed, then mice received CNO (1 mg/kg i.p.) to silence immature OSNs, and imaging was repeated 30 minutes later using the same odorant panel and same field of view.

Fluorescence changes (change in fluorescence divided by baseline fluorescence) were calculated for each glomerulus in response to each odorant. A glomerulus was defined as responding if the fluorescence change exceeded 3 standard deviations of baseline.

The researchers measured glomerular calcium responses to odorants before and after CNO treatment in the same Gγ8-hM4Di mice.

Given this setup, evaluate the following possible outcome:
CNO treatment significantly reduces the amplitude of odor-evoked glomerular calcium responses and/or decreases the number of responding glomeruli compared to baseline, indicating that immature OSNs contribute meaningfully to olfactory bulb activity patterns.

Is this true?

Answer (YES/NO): YES